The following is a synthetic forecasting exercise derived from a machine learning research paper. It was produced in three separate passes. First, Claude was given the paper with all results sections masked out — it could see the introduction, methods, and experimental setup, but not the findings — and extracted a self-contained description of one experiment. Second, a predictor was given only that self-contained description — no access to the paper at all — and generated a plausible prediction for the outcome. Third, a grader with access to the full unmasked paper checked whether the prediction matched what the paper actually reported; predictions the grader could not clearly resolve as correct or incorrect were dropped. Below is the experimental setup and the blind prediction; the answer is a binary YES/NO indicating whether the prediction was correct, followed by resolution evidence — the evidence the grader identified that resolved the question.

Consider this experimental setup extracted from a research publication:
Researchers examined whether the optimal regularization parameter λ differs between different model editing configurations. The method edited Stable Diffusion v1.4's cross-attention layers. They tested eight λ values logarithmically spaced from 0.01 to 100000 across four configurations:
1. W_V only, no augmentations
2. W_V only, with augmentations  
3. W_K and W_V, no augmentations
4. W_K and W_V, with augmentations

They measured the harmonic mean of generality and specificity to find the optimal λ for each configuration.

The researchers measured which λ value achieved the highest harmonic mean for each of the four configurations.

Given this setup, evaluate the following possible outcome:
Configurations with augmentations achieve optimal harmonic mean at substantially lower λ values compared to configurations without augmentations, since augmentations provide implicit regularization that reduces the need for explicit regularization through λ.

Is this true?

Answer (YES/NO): NO